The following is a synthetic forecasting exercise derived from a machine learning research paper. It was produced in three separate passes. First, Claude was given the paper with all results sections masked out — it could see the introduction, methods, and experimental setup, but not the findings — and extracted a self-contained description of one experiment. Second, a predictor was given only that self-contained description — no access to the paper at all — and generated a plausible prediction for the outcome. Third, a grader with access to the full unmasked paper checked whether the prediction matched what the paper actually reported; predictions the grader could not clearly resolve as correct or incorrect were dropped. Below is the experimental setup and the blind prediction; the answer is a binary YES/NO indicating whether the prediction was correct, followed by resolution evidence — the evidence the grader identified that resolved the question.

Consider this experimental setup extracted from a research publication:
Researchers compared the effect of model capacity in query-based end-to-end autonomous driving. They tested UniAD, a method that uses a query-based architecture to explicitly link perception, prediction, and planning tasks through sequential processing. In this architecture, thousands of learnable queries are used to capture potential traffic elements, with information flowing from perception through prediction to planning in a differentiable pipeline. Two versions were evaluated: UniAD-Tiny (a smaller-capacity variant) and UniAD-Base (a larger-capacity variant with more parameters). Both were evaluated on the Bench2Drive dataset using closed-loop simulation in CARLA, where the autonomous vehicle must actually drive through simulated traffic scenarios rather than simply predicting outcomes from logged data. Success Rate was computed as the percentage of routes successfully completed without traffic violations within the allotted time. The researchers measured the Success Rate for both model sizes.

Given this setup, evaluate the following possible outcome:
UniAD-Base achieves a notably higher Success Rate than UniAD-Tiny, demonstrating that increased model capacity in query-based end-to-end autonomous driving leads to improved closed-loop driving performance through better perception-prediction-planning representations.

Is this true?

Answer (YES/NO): YES